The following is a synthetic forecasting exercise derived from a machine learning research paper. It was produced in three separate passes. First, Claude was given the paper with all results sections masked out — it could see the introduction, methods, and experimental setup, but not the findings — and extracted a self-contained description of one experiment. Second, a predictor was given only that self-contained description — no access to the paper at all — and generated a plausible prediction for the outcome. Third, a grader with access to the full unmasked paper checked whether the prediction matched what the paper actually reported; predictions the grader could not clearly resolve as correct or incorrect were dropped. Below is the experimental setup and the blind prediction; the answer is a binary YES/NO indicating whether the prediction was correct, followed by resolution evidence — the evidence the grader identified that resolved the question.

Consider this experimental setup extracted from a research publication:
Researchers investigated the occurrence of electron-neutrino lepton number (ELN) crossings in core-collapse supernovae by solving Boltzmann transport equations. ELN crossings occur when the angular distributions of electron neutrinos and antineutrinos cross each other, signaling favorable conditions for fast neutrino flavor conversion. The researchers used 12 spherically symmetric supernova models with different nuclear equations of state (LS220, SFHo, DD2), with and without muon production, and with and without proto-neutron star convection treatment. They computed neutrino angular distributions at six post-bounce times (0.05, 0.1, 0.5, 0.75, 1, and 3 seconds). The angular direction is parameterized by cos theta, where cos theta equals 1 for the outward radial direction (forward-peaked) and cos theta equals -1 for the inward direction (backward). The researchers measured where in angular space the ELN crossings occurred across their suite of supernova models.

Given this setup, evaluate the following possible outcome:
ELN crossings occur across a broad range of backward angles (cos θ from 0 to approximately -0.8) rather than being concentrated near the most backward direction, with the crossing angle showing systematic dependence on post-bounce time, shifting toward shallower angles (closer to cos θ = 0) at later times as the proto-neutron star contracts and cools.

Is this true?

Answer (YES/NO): NO